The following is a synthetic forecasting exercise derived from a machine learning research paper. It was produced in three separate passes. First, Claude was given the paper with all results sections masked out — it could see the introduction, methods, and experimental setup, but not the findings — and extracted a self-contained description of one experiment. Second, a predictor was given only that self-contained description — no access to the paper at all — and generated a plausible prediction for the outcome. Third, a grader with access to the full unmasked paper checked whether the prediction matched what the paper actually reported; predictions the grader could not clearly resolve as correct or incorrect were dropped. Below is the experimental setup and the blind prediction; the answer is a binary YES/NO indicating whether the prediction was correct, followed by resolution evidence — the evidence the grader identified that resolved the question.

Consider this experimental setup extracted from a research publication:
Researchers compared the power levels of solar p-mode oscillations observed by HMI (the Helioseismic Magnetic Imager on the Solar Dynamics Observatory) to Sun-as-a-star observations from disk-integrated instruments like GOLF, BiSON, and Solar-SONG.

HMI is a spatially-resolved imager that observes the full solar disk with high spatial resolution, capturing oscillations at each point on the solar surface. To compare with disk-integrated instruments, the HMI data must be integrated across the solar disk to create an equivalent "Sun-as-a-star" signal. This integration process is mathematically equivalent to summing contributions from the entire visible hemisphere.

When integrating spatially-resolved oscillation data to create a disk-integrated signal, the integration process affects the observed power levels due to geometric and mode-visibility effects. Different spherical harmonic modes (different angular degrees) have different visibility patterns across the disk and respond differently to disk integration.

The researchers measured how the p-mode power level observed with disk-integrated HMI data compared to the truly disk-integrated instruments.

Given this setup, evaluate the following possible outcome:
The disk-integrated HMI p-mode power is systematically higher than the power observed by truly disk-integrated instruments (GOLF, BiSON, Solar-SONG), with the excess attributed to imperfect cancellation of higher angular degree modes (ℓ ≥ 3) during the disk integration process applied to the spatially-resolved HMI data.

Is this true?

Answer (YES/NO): NO